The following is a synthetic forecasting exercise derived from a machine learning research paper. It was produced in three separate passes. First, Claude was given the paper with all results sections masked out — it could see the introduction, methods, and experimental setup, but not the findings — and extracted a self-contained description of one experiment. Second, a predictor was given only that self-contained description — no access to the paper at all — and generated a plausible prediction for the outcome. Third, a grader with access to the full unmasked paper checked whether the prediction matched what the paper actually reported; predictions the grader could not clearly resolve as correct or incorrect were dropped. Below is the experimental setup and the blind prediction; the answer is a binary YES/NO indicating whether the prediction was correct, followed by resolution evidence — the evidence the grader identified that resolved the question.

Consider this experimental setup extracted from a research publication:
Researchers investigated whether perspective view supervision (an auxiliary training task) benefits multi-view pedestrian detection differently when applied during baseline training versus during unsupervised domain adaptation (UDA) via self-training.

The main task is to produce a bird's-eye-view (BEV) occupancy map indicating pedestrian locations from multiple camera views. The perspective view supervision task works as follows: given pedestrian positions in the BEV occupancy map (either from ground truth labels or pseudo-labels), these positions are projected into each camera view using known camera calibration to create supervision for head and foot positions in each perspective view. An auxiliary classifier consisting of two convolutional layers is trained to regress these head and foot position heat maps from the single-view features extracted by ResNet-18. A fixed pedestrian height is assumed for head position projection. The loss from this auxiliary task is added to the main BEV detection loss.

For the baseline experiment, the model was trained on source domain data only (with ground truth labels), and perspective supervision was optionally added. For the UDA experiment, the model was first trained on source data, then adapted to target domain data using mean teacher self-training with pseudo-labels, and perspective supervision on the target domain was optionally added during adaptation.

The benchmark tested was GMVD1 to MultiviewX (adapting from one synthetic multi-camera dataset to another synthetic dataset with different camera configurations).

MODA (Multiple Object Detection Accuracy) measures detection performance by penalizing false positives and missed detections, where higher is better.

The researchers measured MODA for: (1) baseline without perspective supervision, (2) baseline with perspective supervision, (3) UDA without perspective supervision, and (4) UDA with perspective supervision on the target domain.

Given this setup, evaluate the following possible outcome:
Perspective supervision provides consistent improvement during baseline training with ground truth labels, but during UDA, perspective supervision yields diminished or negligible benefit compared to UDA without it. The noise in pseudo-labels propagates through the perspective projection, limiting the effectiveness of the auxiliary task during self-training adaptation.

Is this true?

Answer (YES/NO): NO